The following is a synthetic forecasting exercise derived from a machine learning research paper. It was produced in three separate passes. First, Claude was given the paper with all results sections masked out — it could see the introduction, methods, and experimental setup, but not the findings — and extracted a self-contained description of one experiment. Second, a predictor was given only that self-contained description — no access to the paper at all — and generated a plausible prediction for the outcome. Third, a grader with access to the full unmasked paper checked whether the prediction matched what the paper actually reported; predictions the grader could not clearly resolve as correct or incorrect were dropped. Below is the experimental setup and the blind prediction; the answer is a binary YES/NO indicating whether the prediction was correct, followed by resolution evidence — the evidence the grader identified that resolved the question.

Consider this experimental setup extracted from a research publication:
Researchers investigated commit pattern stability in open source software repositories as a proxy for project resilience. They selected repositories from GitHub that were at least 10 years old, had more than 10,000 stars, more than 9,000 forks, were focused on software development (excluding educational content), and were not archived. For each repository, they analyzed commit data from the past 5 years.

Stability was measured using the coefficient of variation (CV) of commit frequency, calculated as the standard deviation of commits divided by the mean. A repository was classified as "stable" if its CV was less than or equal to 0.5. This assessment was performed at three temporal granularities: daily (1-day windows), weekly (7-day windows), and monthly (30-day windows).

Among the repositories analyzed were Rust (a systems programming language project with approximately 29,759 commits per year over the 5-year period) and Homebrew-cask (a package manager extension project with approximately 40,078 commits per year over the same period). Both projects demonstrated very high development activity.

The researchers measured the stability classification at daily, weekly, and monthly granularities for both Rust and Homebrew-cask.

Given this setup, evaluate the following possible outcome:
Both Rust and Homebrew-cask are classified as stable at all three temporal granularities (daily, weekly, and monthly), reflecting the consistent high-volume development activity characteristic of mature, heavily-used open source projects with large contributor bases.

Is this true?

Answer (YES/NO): NO